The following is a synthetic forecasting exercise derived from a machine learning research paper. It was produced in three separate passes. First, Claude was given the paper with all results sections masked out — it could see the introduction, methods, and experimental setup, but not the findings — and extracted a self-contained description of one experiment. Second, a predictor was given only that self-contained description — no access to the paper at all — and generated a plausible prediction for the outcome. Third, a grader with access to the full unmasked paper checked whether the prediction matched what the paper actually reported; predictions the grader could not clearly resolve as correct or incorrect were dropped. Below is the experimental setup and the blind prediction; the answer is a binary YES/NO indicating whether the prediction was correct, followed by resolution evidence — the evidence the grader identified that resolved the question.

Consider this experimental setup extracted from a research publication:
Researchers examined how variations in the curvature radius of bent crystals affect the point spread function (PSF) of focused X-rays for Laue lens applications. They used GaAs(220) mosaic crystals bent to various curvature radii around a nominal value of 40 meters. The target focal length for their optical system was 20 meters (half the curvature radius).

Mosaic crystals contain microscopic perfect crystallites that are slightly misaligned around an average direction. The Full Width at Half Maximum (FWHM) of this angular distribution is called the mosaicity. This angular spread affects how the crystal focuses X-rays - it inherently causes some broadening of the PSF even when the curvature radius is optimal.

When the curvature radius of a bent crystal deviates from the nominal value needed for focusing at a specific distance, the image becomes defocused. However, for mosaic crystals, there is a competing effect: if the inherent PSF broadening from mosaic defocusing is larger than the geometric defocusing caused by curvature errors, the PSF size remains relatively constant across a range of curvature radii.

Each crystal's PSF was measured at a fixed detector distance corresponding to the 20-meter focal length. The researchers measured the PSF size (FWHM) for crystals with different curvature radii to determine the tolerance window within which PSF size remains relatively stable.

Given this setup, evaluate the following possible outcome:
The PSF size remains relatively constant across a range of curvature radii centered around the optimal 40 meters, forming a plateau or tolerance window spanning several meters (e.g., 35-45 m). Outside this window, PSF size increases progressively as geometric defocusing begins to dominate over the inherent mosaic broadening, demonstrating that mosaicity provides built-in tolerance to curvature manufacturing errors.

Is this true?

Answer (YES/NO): YES